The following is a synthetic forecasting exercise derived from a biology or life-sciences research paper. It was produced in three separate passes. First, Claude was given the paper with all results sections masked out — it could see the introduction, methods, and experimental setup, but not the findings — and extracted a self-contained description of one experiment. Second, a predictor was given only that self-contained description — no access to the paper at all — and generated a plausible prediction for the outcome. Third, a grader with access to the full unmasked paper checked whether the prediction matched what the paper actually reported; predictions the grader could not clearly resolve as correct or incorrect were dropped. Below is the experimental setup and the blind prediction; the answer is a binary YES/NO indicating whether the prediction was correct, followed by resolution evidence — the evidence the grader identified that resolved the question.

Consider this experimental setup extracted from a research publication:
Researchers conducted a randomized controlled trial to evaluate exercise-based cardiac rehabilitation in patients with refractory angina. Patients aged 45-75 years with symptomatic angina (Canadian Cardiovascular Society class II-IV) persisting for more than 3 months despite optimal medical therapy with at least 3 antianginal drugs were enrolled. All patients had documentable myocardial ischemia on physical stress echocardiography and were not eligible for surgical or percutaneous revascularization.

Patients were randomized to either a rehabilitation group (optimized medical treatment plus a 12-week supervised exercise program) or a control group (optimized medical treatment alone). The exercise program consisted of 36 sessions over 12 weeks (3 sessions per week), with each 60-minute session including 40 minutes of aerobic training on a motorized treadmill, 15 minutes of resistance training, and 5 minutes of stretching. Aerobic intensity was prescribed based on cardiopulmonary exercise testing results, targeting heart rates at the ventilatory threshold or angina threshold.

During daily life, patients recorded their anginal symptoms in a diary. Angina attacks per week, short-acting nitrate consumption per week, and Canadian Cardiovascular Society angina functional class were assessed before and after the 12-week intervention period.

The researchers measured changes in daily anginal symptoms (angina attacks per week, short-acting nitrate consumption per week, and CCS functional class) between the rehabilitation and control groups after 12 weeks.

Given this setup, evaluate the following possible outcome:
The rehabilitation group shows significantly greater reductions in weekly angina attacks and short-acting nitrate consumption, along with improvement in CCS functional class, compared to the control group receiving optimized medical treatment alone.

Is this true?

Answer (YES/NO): NO